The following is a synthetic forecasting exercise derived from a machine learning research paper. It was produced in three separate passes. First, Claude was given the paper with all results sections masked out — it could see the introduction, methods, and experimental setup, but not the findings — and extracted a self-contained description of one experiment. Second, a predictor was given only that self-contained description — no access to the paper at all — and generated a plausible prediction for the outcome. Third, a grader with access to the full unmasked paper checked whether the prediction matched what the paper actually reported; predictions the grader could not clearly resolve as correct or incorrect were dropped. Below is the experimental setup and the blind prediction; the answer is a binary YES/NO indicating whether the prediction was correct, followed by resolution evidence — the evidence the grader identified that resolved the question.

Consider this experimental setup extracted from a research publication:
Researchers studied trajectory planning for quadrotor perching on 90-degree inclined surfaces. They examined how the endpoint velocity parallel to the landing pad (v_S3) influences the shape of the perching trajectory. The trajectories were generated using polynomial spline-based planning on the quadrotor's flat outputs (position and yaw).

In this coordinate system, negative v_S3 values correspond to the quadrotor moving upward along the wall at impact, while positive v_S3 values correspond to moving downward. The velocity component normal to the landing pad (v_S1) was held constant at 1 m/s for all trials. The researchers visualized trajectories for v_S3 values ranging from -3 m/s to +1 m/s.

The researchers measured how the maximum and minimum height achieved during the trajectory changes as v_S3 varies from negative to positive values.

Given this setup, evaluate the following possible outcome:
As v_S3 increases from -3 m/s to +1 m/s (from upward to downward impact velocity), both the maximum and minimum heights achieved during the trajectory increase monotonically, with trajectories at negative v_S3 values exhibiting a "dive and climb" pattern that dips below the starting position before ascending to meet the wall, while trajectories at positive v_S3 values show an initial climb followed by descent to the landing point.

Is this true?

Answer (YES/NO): NO